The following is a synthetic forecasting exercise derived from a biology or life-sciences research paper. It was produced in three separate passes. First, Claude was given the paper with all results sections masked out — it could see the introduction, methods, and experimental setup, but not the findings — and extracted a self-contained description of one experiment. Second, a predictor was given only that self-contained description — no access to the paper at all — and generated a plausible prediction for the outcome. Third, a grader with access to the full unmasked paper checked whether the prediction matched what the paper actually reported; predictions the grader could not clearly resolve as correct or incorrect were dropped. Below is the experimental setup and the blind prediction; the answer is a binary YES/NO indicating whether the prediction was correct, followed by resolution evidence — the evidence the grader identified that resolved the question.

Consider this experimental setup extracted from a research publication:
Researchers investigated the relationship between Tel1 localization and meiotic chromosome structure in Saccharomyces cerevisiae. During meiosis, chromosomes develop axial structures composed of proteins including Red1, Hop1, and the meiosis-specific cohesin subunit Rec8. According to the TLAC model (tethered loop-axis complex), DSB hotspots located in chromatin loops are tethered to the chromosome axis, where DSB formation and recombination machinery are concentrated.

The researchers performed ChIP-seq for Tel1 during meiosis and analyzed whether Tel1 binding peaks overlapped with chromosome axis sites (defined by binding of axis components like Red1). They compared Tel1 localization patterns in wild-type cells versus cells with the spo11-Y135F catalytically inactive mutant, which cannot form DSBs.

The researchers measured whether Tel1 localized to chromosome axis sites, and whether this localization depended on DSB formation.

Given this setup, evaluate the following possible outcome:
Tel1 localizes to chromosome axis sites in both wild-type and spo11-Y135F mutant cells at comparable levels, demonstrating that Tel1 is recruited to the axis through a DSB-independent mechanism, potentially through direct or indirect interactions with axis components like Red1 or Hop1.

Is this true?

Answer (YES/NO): NO